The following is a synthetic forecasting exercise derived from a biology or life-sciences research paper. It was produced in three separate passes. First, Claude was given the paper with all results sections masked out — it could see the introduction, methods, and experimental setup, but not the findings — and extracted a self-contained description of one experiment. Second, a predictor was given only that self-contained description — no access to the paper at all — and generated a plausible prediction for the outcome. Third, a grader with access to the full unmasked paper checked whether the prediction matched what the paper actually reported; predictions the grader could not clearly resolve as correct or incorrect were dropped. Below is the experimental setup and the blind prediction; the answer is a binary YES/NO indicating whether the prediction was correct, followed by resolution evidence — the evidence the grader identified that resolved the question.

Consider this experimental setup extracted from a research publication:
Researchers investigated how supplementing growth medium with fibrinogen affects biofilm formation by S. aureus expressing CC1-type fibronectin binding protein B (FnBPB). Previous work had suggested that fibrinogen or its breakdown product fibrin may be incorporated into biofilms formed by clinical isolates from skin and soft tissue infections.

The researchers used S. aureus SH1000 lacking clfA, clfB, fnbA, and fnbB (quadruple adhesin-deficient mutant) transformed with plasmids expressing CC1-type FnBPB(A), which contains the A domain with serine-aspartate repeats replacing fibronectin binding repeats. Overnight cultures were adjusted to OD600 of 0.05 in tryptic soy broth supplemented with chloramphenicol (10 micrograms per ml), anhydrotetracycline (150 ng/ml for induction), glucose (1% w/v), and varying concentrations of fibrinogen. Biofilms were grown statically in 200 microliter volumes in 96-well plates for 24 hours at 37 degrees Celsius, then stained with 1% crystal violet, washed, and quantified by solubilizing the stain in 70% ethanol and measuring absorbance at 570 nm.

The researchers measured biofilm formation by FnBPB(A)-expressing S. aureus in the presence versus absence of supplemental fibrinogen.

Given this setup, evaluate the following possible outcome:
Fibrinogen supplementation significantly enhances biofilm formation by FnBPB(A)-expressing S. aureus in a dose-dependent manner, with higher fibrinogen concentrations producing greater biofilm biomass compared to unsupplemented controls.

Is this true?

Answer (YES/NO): NO